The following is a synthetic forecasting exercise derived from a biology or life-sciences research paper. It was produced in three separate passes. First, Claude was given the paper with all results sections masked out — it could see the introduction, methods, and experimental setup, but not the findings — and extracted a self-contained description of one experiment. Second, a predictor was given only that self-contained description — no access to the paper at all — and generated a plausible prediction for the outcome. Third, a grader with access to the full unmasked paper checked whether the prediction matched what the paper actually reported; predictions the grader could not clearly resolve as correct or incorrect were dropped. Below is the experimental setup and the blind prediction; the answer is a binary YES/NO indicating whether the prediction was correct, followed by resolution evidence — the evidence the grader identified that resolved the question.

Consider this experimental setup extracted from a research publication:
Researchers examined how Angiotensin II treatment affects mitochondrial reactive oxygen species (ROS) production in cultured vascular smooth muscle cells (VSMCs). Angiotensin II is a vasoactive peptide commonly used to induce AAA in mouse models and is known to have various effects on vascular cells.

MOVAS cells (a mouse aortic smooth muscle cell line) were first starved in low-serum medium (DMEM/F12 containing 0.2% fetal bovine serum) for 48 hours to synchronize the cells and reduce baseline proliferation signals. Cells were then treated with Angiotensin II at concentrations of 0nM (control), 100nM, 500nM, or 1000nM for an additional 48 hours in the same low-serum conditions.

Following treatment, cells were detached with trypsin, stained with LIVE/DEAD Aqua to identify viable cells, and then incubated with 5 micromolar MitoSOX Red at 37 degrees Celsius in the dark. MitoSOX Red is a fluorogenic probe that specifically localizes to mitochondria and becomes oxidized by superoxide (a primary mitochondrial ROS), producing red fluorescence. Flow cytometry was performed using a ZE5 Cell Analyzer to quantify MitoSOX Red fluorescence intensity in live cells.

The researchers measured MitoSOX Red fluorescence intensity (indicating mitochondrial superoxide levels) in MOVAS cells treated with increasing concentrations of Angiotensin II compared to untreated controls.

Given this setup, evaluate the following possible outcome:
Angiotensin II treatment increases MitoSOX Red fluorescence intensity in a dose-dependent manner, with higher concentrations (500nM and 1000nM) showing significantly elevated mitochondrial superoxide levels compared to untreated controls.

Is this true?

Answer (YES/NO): NO